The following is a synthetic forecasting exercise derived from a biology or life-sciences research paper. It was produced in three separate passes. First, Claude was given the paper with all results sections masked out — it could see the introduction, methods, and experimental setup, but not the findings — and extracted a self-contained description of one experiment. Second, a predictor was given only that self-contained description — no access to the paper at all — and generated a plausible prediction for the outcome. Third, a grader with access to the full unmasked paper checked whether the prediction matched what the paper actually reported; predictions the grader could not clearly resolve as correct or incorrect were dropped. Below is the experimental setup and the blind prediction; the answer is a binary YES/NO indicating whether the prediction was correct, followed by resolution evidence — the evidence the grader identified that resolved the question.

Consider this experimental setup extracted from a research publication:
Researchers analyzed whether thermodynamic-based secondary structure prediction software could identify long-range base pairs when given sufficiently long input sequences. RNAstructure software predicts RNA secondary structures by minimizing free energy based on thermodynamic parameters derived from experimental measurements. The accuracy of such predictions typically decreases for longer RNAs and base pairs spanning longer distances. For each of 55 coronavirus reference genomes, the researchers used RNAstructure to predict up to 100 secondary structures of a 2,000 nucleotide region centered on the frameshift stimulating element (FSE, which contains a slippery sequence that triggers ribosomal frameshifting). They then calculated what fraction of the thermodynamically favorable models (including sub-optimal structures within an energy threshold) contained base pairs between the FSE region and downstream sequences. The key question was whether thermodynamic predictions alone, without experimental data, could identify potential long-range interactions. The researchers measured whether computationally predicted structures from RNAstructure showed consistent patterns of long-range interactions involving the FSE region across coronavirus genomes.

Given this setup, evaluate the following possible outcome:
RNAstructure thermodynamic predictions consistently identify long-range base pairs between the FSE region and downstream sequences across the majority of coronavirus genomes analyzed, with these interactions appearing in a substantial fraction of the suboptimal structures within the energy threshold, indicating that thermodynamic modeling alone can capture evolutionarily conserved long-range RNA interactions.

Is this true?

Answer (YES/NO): NO